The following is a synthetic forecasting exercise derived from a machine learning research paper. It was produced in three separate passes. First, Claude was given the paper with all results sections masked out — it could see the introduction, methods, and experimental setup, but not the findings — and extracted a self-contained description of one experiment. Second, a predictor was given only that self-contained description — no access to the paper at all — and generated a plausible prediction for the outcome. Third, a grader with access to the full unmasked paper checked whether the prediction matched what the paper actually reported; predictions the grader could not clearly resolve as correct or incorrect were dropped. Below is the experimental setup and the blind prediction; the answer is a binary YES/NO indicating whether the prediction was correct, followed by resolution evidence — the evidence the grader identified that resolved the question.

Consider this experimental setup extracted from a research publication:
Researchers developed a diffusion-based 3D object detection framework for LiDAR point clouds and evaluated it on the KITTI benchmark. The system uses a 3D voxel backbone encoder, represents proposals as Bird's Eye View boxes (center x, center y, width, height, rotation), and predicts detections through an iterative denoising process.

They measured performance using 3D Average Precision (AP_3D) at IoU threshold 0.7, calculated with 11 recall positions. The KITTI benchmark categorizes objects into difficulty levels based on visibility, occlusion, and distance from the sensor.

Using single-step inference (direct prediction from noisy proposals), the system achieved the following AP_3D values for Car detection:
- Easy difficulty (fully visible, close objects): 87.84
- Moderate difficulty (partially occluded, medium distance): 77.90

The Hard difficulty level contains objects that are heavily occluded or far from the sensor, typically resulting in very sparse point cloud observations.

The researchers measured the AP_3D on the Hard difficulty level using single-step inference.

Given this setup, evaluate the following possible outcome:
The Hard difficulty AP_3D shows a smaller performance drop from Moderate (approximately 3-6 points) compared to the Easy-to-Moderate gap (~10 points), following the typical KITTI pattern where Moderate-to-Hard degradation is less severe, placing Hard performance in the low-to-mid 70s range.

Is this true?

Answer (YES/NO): NO